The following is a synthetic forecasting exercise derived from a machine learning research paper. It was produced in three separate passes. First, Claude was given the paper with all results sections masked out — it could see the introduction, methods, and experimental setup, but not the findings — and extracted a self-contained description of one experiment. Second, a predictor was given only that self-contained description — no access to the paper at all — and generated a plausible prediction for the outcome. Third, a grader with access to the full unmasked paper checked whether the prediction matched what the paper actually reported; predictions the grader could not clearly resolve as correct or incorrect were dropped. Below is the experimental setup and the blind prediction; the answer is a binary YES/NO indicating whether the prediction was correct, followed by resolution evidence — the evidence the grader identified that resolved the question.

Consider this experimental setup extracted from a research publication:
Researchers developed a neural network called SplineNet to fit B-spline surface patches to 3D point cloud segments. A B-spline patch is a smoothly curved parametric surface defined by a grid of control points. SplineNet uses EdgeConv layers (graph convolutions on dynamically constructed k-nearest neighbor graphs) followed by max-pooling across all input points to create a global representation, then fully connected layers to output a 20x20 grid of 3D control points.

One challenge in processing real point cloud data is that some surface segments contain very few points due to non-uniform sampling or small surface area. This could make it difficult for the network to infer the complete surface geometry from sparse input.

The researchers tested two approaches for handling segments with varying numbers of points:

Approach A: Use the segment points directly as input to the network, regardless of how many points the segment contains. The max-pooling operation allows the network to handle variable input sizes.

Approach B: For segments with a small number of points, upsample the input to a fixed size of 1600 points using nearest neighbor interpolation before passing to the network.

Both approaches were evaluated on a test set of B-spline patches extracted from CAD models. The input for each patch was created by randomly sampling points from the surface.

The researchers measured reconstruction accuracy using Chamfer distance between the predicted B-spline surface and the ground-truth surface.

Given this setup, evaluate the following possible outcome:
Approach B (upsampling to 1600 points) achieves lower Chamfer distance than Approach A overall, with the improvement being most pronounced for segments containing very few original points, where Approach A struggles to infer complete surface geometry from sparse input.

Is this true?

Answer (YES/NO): NO